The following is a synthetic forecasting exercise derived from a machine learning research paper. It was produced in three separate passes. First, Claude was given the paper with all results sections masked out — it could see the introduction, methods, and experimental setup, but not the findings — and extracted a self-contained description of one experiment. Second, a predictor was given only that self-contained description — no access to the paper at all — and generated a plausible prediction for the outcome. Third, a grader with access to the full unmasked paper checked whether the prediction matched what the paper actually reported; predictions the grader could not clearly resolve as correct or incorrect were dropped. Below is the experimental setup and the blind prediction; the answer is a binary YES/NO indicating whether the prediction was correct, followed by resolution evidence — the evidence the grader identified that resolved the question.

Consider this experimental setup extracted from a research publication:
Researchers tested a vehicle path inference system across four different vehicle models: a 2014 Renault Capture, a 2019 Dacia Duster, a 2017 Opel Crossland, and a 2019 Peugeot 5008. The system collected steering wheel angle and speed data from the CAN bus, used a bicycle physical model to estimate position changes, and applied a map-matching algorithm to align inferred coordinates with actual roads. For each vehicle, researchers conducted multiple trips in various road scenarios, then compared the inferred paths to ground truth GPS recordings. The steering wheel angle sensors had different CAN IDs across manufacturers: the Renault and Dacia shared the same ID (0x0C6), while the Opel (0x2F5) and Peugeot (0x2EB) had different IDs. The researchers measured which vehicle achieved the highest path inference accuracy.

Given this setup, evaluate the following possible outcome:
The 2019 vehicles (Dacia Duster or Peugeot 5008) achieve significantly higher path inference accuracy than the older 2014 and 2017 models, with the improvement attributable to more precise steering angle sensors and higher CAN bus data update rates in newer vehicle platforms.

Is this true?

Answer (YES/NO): NO